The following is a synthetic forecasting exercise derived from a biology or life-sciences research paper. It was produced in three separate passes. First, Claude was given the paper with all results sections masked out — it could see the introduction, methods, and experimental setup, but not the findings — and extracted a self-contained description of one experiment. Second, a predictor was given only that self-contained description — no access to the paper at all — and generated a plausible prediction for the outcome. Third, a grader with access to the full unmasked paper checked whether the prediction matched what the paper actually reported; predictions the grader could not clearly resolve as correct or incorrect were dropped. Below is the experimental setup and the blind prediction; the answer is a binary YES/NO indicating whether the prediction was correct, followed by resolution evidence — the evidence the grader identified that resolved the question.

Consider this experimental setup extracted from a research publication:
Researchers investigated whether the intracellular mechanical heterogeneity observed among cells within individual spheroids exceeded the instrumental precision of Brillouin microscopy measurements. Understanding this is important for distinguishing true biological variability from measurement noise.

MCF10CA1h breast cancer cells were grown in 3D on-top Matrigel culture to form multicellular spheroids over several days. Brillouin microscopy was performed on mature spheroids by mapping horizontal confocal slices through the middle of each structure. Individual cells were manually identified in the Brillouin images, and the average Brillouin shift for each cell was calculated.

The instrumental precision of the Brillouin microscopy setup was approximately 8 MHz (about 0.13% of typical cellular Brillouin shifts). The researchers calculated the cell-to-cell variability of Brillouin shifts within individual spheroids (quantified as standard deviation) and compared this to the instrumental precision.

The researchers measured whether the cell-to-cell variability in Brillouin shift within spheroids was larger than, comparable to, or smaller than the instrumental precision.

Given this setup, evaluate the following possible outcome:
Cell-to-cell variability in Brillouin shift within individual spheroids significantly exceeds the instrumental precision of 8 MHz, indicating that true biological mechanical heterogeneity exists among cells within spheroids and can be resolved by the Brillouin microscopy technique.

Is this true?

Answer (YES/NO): YES